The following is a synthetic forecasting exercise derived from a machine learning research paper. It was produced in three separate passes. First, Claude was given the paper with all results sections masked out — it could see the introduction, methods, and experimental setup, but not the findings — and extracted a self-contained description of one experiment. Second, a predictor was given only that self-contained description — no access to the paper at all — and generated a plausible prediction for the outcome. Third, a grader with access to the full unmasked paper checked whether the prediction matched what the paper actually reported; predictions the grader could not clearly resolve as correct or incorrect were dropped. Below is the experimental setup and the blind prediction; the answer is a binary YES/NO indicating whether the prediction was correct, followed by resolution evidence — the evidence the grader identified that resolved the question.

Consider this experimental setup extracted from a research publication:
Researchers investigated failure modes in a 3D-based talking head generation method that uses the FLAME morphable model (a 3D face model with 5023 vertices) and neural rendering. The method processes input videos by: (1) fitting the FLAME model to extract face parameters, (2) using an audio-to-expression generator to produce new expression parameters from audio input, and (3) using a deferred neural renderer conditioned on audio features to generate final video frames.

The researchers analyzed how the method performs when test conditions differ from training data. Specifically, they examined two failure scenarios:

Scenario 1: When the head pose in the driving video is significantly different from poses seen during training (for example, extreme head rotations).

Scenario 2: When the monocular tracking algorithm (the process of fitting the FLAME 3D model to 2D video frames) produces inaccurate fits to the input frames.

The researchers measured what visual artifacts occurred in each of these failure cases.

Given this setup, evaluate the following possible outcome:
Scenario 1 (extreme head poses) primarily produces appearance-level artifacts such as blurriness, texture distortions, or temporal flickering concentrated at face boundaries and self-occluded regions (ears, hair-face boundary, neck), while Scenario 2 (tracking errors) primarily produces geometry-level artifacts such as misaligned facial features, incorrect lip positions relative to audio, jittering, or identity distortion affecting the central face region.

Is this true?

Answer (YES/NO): NO